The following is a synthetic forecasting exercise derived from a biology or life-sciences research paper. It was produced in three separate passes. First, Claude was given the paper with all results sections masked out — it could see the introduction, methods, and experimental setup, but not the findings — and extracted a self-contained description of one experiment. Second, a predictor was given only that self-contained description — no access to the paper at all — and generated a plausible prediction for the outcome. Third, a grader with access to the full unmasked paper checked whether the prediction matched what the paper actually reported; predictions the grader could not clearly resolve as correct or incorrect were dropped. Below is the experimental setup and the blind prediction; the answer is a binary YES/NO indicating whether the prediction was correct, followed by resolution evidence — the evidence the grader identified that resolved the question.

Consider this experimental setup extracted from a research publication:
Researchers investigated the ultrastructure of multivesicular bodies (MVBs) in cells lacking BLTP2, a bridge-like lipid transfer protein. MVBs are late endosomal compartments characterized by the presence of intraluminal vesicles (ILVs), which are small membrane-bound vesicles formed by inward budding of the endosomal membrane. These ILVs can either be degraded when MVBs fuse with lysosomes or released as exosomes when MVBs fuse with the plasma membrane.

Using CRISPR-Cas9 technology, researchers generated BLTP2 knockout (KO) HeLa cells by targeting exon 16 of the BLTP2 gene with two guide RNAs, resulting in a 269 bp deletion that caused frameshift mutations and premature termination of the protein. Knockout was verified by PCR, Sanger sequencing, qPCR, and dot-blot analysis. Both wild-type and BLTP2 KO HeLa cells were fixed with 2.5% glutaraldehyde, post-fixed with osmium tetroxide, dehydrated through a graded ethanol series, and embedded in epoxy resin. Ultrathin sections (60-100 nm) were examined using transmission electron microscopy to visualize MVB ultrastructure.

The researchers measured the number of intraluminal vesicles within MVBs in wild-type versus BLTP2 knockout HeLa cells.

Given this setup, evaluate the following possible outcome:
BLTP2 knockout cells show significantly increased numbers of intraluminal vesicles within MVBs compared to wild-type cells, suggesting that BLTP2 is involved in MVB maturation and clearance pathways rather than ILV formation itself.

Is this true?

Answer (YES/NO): NO